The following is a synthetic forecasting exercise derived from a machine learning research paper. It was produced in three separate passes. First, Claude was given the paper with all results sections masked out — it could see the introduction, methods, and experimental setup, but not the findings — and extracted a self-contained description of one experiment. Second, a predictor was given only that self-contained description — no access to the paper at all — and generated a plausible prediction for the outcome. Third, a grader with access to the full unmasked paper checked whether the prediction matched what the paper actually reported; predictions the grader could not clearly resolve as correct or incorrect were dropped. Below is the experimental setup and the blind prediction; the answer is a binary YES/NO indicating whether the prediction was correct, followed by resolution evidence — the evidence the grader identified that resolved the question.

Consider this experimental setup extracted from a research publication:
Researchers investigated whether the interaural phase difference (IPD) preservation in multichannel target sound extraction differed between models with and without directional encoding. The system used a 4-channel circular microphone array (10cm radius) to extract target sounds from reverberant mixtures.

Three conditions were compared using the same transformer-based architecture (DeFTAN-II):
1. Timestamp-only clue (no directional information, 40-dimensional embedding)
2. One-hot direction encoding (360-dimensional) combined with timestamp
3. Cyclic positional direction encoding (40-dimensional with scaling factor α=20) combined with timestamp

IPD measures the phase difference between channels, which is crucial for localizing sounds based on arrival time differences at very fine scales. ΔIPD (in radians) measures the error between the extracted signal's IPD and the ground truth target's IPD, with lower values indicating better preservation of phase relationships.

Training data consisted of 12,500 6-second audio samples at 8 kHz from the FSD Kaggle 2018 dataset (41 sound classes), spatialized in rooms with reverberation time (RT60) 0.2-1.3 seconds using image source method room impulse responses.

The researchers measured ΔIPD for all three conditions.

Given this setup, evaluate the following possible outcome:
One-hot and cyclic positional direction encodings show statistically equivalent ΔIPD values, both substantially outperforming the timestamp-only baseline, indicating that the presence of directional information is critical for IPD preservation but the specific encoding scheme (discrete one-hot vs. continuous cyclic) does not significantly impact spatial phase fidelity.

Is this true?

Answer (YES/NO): NO